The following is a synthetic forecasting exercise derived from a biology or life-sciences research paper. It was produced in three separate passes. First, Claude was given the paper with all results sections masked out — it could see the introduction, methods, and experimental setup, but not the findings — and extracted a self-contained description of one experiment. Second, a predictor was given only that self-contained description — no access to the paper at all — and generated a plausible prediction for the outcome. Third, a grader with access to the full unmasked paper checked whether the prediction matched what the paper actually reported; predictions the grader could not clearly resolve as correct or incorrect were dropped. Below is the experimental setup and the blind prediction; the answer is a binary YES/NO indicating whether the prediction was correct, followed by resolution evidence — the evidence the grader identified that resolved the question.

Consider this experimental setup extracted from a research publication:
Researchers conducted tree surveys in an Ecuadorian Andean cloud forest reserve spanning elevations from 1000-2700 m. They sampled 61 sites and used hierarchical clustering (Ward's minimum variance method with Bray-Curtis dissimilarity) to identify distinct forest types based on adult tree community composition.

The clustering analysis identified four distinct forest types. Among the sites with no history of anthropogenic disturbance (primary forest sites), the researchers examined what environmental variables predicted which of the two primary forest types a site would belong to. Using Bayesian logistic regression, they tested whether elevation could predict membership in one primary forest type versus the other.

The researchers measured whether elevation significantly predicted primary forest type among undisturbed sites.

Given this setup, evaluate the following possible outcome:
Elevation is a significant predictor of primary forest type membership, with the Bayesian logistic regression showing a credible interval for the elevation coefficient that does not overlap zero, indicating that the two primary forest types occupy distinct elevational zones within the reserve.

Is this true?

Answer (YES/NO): NO